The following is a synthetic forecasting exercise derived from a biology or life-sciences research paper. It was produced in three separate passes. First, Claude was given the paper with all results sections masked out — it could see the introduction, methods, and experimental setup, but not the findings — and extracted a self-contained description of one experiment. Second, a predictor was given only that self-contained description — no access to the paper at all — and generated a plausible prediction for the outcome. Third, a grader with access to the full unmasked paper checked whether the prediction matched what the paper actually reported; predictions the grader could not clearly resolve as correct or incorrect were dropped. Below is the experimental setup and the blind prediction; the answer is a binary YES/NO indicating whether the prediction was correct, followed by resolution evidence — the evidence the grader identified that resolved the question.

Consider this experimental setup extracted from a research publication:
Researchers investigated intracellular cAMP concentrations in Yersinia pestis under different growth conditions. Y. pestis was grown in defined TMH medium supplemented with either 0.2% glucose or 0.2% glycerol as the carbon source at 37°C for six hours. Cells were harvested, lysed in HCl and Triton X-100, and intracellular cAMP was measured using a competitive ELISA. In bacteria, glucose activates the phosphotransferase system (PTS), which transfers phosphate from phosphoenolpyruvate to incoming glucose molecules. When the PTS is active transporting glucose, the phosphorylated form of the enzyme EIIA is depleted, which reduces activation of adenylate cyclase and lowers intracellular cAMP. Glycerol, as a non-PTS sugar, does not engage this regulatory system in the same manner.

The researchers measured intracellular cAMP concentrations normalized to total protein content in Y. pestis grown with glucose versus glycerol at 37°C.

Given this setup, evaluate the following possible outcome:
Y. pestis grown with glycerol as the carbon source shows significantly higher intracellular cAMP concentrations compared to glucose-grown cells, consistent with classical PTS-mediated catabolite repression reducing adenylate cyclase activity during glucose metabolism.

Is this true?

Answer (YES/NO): NO